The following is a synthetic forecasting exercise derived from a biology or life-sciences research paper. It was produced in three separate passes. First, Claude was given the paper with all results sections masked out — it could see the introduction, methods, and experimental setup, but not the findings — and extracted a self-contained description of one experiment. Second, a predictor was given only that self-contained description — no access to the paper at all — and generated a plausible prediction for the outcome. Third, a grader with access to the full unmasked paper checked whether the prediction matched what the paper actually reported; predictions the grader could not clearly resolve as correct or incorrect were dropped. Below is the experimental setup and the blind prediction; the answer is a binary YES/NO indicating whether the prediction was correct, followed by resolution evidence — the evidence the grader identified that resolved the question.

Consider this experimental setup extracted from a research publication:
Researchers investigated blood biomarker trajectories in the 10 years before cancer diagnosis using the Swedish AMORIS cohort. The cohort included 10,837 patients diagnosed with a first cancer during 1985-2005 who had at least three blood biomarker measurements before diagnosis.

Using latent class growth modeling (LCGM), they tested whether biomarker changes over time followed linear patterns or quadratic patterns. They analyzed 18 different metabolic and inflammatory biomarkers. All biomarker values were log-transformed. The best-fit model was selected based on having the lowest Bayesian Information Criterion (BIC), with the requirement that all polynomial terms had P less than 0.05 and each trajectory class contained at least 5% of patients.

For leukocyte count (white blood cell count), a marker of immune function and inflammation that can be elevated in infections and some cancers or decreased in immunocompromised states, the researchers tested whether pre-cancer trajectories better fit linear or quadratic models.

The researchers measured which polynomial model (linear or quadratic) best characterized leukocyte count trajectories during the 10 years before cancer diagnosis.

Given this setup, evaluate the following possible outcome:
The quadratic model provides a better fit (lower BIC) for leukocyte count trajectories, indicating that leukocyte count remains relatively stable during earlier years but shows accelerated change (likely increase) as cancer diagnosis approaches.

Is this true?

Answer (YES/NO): NO